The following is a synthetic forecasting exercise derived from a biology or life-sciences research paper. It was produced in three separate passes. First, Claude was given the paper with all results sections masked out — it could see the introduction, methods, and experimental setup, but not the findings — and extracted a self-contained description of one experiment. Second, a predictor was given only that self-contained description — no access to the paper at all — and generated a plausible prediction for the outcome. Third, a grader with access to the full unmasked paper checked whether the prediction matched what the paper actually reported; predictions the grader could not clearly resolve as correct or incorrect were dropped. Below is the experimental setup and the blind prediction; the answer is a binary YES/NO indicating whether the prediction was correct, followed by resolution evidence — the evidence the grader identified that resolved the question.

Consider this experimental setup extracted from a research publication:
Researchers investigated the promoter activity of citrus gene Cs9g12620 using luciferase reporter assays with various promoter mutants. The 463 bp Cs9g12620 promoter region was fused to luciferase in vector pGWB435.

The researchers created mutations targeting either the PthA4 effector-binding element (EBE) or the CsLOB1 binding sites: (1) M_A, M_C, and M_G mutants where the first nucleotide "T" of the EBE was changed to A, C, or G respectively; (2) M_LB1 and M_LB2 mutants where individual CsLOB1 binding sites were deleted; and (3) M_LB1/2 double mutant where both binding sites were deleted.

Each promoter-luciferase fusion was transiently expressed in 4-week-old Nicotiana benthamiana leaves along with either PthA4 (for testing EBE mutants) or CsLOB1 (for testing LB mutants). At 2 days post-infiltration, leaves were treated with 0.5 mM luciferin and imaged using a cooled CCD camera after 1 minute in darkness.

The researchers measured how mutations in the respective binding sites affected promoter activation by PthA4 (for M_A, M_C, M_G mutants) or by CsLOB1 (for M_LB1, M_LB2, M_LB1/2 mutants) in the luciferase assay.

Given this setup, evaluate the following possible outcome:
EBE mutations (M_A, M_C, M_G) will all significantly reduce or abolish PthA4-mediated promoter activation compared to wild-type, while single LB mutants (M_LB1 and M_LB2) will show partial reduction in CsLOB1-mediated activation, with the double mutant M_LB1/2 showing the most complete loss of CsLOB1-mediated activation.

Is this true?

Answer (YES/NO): NO